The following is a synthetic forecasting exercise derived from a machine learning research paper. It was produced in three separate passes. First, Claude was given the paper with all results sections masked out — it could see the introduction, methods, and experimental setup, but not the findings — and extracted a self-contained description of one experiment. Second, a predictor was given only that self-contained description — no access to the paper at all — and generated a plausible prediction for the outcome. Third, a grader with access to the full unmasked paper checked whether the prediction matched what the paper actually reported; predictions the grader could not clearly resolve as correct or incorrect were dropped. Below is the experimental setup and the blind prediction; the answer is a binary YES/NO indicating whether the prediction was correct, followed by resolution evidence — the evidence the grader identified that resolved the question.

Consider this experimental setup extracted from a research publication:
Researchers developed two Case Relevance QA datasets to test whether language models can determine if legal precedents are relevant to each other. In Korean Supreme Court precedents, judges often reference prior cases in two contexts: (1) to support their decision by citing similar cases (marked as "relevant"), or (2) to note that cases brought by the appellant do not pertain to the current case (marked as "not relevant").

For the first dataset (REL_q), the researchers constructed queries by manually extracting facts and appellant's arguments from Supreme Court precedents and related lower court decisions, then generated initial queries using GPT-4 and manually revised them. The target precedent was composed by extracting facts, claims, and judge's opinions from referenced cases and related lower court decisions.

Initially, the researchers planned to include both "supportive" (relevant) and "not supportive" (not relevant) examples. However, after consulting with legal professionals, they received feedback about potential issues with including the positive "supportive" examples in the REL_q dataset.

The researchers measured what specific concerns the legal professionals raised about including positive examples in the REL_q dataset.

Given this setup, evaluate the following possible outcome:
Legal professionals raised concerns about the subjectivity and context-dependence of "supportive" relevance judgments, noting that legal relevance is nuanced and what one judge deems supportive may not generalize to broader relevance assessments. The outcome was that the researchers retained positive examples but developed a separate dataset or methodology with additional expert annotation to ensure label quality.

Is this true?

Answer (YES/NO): NO